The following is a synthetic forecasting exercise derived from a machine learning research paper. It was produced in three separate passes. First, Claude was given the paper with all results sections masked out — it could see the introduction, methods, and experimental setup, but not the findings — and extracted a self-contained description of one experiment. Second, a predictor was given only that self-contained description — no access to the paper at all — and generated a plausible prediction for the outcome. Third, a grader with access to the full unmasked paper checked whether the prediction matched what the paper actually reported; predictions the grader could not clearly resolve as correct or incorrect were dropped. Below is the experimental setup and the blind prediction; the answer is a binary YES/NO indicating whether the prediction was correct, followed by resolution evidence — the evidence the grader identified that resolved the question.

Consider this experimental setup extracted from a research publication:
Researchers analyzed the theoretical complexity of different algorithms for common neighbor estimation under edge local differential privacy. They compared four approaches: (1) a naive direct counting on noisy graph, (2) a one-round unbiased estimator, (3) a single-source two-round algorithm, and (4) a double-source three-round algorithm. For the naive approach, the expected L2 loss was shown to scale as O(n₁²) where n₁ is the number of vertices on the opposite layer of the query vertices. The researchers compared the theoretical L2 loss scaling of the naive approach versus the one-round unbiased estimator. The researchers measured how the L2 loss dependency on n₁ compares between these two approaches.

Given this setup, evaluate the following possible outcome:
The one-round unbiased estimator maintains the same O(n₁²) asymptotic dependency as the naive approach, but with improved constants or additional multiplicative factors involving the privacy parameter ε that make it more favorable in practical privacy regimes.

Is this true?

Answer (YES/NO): NO